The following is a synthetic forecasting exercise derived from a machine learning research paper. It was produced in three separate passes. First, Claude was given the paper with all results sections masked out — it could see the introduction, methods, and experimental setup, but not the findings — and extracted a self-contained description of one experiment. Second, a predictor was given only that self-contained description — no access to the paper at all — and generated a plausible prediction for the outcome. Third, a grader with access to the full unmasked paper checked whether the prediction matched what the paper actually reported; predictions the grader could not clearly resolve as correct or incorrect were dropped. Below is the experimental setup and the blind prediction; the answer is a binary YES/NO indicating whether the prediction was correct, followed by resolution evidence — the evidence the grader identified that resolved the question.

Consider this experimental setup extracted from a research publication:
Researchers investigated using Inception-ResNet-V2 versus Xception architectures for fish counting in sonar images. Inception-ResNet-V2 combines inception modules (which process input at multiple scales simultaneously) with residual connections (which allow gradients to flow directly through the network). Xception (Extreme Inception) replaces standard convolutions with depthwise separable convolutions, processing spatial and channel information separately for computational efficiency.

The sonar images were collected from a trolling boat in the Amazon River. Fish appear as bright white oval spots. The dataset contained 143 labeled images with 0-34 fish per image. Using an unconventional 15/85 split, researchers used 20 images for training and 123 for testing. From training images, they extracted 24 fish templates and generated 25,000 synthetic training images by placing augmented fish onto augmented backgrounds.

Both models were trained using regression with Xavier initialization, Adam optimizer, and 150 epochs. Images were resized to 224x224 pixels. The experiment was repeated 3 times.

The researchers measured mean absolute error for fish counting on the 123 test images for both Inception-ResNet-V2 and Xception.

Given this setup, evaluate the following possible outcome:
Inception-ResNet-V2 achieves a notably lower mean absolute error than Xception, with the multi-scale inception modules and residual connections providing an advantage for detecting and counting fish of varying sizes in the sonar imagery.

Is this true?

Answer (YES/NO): NO